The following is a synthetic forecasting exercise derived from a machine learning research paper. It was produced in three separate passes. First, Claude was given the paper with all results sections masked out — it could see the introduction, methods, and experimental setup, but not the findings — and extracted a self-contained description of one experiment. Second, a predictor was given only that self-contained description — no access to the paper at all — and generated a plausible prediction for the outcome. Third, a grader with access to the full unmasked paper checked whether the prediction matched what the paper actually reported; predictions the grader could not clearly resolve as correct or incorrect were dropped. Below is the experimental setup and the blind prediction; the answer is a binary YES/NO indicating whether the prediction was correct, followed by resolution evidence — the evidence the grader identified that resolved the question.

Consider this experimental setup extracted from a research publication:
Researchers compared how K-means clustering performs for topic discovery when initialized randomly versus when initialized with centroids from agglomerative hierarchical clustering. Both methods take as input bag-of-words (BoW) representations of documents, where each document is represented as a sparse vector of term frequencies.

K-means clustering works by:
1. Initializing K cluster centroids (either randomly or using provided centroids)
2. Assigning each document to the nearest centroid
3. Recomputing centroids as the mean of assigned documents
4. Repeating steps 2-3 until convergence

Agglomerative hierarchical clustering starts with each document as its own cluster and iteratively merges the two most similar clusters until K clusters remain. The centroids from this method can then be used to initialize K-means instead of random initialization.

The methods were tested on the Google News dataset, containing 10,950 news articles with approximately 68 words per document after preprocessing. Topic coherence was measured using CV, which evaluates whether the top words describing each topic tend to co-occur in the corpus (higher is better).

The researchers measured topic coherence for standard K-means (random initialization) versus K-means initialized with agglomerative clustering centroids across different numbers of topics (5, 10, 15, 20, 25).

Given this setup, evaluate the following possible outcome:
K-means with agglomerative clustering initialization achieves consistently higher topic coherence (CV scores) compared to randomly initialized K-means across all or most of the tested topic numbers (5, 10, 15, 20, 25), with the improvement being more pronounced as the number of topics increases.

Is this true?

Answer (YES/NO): NO